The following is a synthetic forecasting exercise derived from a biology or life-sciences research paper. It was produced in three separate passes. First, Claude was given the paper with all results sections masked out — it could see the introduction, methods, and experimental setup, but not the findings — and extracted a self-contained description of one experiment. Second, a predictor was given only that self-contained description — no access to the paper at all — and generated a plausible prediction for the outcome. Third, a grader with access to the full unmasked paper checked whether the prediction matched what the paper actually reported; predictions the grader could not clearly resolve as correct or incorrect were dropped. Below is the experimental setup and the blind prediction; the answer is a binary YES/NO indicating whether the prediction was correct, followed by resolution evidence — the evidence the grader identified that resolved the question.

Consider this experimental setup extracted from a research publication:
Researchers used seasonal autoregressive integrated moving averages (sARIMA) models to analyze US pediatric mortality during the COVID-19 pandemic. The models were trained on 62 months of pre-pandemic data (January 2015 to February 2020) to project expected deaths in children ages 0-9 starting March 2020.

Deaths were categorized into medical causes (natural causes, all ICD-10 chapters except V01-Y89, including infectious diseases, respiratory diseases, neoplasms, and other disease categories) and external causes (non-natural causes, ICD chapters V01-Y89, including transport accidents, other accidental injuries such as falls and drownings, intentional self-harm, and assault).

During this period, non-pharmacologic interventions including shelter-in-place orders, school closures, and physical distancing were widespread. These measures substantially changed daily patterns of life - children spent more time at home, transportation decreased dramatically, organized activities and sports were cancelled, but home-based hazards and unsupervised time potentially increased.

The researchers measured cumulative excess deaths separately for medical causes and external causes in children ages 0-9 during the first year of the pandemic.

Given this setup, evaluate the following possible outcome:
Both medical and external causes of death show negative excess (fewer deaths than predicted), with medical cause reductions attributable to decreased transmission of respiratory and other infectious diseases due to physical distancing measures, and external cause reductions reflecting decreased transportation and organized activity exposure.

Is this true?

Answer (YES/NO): NO